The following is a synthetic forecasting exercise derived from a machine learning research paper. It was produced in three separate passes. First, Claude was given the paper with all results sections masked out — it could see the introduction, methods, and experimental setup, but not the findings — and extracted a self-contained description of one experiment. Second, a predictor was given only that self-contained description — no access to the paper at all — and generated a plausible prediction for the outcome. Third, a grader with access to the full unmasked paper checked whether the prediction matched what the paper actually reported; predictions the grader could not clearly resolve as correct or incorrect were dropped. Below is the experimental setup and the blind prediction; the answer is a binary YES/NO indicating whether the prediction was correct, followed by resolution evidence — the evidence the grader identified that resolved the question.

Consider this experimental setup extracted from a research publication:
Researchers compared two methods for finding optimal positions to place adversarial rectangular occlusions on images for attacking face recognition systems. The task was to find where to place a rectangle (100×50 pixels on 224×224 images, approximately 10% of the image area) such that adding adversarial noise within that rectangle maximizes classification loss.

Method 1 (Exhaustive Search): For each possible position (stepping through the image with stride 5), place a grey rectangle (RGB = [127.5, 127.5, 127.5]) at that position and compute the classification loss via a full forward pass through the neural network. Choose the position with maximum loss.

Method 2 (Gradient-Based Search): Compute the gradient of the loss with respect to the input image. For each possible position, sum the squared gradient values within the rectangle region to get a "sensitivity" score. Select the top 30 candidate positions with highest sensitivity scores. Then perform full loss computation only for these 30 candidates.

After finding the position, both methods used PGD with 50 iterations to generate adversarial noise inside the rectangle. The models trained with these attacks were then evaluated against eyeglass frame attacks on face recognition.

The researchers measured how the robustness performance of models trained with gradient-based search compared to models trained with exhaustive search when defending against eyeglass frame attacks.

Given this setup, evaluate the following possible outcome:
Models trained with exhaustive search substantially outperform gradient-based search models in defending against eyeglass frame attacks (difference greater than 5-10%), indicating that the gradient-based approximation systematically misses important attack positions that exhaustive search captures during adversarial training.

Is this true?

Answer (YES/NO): NO